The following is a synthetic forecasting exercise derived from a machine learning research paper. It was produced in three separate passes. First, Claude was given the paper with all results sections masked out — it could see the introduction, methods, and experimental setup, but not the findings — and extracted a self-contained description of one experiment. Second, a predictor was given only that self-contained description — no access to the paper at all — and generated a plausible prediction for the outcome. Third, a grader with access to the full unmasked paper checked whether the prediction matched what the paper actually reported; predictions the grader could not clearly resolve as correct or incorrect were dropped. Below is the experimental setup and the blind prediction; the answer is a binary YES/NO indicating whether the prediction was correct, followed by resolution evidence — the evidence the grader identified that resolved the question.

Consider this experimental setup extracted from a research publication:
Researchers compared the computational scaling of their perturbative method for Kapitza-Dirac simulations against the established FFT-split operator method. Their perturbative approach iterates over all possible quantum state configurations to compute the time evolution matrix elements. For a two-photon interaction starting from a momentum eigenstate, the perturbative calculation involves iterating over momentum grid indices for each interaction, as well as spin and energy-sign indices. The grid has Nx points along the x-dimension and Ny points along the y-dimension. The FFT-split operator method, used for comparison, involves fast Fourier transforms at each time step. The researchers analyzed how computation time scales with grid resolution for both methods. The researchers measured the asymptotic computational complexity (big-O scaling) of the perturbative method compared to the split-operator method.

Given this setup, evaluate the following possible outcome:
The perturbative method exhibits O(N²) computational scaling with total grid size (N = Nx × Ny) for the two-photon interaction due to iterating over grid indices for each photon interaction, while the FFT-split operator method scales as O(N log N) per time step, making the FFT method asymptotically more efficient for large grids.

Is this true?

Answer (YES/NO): NO